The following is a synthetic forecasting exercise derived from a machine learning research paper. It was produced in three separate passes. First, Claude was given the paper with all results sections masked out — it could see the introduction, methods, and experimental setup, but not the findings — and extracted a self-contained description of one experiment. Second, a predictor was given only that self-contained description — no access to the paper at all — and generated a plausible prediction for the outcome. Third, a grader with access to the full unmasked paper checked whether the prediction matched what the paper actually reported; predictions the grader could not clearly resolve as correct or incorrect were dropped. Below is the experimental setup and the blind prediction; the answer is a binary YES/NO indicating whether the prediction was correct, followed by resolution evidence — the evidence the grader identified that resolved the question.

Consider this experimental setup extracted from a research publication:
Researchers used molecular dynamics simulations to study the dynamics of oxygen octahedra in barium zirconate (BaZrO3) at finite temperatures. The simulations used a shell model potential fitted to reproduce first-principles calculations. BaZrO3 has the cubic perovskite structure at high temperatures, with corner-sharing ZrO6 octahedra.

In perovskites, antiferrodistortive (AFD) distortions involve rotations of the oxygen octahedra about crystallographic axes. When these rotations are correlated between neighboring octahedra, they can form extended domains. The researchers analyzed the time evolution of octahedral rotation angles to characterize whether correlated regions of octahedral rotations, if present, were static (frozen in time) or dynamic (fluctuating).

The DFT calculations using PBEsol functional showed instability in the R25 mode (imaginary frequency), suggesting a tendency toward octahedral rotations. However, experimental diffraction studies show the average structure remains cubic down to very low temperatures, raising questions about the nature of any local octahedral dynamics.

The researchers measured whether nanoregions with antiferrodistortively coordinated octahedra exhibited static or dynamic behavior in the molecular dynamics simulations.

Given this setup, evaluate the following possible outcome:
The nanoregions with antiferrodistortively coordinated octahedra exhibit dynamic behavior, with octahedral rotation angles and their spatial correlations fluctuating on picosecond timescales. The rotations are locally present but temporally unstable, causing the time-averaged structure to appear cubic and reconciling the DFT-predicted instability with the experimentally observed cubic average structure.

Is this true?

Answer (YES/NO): YES